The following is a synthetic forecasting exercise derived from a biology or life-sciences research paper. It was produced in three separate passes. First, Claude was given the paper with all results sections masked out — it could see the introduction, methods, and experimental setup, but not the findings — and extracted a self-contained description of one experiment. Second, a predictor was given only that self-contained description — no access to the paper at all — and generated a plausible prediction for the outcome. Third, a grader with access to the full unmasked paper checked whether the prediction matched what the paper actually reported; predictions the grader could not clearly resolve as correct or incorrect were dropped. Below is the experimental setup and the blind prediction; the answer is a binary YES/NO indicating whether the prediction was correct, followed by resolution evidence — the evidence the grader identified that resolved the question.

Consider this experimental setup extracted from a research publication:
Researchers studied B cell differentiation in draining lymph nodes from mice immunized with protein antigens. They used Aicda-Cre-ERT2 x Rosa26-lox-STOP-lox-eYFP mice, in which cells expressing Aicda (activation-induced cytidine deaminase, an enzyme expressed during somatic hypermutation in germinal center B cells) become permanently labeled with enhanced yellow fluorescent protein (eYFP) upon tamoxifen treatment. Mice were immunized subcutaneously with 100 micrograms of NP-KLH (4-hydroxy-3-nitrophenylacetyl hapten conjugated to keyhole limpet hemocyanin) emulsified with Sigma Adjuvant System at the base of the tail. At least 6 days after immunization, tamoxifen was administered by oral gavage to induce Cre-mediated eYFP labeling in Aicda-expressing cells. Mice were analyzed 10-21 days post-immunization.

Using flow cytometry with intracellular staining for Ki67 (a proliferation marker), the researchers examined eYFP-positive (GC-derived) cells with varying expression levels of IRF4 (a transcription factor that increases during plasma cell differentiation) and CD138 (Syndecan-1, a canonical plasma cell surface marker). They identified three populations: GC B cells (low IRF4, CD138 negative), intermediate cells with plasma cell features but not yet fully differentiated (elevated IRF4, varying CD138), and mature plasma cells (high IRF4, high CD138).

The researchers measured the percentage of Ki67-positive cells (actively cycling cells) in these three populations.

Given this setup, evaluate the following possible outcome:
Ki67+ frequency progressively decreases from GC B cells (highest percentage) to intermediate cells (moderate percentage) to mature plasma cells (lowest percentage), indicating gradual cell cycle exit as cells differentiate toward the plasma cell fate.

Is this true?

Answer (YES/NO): NO